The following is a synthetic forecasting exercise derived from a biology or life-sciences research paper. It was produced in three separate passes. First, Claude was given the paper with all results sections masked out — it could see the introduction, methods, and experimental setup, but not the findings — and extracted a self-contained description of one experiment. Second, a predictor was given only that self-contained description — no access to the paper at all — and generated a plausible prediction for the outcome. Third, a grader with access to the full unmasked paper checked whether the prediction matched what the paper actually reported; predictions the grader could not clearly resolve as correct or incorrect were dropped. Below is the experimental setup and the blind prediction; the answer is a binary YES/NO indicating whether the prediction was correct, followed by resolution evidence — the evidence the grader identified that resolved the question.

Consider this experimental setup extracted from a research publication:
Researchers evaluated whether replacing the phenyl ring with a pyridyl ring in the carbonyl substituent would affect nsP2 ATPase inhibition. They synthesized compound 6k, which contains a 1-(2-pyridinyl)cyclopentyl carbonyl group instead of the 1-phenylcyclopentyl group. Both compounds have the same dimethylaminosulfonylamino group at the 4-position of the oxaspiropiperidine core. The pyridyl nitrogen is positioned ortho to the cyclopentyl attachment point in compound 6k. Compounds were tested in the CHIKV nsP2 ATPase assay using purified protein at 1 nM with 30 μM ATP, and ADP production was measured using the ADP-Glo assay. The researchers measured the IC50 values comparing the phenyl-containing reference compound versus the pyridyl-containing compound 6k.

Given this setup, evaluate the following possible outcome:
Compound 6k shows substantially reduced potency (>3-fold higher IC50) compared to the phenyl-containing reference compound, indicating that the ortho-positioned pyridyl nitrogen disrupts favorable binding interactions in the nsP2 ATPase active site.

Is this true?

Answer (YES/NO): YES